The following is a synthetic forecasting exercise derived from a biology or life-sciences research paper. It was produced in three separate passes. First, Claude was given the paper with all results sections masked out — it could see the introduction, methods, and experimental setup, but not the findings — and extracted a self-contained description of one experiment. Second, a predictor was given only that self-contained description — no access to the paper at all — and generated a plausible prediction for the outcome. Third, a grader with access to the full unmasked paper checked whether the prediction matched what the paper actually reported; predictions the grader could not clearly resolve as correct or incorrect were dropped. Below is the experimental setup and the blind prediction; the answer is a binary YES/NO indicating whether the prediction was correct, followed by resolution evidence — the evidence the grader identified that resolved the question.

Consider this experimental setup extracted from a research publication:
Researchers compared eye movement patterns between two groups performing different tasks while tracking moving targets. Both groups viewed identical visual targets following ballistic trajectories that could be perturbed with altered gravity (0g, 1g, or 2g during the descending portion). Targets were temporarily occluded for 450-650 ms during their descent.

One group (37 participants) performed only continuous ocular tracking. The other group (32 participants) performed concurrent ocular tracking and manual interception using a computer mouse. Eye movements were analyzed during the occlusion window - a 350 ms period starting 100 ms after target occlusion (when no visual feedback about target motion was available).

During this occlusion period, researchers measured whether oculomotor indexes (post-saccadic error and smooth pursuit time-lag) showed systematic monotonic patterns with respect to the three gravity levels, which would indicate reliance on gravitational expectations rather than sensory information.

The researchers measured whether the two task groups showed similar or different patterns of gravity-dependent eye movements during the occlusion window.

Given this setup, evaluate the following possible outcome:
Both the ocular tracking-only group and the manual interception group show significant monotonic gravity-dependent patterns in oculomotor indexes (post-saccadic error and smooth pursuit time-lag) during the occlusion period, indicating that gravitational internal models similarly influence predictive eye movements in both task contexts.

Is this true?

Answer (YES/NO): YES